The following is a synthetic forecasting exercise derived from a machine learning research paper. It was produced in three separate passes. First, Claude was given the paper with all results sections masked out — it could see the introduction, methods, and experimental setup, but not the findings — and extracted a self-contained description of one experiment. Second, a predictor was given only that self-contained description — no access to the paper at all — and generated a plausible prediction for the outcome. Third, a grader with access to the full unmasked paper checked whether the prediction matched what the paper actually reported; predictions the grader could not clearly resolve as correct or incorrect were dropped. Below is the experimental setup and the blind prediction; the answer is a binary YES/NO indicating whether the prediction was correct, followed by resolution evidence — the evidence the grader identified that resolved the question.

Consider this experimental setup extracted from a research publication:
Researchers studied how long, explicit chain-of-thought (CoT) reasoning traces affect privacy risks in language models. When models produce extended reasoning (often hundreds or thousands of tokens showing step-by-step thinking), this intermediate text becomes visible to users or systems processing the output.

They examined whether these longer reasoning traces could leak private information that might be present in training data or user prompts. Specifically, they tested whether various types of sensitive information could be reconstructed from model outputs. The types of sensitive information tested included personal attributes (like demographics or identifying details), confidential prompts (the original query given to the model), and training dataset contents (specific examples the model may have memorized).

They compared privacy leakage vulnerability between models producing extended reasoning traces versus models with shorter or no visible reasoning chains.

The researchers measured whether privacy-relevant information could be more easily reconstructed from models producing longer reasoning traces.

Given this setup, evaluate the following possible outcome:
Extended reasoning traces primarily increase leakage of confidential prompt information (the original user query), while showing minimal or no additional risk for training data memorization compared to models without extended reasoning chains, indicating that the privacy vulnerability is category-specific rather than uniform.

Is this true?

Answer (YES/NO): NO